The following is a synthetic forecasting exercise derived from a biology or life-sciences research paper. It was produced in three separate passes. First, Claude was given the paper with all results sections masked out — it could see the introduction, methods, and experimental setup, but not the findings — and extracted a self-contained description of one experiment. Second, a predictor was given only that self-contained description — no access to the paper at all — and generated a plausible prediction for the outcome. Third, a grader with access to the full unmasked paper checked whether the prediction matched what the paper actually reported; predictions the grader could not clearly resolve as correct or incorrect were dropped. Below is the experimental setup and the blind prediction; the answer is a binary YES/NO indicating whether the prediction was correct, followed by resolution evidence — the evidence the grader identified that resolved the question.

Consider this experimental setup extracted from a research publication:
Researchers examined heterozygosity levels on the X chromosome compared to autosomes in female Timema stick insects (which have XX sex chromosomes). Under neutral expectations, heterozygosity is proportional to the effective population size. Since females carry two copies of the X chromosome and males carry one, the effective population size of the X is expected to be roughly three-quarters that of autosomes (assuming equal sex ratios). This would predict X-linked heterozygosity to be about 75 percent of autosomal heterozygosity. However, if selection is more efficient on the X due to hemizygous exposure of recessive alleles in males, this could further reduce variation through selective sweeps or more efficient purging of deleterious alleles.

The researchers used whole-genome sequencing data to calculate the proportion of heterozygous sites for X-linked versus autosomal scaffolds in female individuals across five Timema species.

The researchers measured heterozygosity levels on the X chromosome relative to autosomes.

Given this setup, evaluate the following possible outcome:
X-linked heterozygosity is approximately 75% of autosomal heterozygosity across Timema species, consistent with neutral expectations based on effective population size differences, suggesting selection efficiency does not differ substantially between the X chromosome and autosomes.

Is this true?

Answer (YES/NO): NO